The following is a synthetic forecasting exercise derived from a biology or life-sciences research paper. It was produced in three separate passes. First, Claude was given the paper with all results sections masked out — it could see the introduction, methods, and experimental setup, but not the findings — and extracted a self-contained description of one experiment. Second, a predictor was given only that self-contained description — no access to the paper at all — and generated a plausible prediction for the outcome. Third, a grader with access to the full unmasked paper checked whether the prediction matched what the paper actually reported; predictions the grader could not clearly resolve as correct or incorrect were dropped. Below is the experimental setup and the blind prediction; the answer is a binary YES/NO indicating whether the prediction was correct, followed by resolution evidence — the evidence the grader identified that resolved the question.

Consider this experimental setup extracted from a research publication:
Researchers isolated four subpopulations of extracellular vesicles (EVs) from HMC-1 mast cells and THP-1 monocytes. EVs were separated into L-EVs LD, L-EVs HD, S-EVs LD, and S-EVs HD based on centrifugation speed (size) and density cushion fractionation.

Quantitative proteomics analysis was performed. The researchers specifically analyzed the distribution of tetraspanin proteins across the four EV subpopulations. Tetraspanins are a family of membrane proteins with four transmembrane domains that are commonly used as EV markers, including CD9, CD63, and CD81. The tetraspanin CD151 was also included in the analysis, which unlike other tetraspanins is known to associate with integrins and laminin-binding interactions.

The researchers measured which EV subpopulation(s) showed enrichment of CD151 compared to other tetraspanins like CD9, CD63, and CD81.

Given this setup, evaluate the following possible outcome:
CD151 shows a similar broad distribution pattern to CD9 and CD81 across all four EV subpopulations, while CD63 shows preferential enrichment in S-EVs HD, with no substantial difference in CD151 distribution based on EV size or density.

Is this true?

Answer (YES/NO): NO